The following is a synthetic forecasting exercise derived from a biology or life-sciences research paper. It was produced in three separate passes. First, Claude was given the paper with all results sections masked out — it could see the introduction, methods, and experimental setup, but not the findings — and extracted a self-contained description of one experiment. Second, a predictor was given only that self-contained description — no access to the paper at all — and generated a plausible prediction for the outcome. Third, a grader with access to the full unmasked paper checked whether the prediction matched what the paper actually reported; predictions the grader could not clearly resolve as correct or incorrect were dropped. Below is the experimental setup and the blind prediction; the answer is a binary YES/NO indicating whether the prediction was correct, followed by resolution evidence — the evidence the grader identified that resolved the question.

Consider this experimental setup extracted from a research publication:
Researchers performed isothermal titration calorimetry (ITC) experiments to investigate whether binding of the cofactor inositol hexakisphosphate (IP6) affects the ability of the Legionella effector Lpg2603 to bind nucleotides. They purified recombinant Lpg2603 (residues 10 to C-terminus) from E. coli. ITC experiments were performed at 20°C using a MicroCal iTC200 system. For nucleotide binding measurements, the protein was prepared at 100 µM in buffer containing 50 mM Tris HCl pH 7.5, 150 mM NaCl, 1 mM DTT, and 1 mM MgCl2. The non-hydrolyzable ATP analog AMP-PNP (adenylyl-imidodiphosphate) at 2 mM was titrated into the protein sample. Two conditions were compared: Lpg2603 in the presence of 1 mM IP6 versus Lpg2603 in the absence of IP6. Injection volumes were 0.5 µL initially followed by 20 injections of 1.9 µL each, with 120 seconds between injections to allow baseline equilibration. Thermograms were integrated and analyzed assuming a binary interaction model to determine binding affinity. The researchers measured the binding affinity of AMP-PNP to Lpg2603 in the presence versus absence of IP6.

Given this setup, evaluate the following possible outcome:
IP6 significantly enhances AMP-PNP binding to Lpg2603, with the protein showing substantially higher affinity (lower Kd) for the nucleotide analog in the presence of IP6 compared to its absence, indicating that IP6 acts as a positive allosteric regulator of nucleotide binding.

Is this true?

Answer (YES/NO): YES